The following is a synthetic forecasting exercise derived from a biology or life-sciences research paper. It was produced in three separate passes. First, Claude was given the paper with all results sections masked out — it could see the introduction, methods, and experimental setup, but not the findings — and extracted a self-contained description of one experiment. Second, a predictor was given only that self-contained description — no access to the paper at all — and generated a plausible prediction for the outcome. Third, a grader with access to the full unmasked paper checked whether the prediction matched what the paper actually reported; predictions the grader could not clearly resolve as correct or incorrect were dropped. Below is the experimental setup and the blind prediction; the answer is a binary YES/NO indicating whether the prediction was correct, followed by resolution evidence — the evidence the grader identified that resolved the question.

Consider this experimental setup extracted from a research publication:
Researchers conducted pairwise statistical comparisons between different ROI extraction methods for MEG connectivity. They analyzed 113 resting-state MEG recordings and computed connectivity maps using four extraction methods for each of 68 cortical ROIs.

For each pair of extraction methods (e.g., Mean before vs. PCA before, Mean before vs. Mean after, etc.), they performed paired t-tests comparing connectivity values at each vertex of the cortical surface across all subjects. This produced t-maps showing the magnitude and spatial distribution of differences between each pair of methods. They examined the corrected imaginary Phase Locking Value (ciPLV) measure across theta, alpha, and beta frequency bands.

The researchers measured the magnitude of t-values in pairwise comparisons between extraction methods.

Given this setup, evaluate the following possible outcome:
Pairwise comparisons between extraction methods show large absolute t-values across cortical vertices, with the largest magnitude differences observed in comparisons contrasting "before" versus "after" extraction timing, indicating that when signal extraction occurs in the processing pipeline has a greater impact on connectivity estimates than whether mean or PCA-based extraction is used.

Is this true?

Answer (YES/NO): NO